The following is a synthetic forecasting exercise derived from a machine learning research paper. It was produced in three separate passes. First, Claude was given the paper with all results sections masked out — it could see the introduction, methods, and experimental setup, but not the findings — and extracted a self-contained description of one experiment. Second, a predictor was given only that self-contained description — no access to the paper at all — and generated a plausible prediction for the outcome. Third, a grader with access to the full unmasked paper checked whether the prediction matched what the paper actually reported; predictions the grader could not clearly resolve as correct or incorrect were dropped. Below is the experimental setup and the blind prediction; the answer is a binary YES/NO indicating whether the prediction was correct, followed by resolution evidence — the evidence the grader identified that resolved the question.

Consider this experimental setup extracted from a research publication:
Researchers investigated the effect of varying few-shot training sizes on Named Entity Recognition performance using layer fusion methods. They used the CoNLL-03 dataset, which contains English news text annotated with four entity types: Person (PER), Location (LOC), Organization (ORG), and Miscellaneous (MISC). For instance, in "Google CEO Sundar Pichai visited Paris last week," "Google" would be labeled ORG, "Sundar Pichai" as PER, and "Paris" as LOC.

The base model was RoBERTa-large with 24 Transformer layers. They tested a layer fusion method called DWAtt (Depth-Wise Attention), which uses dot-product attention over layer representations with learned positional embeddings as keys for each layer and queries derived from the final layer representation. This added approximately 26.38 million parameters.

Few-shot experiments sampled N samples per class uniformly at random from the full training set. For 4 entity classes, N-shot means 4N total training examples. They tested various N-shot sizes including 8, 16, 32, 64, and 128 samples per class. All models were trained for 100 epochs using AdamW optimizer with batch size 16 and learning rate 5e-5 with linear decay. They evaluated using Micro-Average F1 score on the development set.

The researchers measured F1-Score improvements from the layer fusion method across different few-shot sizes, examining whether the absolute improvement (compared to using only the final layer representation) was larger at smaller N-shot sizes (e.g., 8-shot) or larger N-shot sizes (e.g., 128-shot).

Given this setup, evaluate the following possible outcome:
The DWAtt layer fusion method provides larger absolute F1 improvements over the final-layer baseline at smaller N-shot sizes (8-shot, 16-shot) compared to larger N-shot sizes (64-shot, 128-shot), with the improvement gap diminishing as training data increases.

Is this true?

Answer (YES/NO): NO